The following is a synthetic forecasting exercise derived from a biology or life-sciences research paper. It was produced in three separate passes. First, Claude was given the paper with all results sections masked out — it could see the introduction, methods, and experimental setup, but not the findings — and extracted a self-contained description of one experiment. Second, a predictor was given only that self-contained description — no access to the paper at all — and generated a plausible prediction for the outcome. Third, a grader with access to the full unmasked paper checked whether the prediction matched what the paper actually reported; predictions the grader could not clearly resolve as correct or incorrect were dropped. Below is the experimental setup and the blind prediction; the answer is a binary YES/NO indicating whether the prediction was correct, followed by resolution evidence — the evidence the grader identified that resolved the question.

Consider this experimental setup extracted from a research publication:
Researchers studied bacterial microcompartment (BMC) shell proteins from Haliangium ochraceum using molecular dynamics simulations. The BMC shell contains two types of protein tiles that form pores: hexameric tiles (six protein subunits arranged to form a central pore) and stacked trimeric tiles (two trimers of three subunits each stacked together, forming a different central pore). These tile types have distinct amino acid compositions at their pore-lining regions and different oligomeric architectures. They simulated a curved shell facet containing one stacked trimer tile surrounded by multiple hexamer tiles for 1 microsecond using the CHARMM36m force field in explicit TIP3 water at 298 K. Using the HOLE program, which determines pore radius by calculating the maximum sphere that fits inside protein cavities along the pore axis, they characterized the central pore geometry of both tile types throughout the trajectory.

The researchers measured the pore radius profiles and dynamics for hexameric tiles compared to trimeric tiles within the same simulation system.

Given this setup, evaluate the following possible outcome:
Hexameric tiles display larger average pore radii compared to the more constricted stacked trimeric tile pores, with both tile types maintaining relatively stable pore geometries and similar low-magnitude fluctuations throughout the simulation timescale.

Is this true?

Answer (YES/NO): NO